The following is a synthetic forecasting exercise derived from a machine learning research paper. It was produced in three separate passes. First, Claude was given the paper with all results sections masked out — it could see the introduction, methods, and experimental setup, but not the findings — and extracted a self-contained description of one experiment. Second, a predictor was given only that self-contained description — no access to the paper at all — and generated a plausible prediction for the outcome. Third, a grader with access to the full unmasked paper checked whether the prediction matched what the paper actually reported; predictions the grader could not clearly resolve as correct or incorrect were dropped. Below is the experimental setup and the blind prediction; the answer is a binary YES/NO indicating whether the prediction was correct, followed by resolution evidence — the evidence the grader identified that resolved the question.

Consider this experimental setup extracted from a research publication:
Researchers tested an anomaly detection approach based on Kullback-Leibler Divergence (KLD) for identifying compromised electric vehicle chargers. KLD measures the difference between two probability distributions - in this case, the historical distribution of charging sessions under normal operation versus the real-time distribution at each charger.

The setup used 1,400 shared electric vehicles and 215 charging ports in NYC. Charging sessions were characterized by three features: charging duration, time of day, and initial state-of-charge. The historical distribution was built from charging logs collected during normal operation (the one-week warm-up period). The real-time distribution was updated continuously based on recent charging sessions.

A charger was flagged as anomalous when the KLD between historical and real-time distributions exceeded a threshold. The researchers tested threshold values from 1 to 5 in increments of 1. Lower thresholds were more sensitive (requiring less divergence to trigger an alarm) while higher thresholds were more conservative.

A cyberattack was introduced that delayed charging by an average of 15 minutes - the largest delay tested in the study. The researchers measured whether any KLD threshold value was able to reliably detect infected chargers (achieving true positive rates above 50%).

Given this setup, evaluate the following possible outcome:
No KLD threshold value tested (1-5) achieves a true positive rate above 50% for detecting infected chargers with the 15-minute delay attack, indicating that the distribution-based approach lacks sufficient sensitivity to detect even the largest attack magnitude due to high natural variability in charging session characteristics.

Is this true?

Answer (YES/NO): NO